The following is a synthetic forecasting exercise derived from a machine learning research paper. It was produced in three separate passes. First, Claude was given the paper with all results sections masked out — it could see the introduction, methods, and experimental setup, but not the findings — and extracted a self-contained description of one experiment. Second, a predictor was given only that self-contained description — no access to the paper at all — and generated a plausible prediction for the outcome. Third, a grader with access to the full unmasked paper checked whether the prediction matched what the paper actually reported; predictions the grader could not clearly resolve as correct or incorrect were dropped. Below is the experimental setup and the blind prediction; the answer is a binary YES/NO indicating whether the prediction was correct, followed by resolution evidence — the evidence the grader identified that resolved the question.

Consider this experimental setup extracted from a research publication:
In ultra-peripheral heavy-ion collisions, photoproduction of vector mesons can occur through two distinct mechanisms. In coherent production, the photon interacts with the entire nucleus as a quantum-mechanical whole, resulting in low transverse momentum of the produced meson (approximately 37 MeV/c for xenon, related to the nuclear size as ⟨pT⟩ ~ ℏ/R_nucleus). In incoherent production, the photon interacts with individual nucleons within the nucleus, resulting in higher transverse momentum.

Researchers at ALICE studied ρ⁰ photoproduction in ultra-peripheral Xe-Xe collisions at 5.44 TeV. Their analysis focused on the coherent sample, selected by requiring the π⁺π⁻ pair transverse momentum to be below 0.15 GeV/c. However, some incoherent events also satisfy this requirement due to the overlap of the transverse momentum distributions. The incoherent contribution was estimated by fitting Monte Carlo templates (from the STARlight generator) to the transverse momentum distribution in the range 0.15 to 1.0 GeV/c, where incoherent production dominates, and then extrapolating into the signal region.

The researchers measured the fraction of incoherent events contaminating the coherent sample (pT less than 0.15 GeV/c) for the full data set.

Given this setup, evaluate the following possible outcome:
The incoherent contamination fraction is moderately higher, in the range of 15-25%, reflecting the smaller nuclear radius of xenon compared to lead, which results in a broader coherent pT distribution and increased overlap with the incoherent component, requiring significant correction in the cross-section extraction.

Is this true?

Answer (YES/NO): NO